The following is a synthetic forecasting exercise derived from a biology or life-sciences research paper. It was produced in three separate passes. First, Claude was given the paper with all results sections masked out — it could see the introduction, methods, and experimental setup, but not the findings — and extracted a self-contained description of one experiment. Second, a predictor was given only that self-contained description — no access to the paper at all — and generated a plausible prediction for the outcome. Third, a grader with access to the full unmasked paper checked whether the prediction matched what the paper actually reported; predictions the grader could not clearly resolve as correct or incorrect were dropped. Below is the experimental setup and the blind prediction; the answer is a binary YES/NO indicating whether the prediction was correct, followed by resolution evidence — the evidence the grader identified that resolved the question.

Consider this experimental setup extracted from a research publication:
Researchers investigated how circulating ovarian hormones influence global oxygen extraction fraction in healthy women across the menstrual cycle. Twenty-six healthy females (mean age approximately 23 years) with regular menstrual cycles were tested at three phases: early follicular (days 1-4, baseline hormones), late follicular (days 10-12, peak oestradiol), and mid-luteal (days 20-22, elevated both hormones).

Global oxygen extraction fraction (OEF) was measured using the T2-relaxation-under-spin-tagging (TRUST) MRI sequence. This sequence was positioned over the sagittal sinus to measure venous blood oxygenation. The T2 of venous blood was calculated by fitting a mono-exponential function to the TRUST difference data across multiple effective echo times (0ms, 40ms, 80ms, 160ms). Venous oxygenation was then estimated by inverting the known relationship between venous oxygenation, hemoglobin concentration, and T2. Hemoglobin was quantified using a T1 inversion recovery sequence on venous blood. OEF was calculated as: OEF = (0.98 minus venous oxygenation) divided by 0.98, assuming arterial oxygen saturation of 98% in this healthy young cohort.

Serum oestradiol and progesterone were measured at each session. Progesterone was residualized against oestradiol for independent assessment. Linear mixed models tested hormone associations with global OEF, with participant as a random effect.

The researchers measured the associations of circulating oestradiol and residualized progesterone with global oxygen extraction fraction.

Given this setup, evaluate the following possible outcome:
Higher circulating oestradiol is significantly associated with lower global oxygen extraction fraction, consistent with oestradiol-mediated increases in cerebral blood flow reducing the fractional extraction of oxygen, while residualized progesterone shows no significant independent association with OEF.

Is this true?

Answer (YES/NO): NO